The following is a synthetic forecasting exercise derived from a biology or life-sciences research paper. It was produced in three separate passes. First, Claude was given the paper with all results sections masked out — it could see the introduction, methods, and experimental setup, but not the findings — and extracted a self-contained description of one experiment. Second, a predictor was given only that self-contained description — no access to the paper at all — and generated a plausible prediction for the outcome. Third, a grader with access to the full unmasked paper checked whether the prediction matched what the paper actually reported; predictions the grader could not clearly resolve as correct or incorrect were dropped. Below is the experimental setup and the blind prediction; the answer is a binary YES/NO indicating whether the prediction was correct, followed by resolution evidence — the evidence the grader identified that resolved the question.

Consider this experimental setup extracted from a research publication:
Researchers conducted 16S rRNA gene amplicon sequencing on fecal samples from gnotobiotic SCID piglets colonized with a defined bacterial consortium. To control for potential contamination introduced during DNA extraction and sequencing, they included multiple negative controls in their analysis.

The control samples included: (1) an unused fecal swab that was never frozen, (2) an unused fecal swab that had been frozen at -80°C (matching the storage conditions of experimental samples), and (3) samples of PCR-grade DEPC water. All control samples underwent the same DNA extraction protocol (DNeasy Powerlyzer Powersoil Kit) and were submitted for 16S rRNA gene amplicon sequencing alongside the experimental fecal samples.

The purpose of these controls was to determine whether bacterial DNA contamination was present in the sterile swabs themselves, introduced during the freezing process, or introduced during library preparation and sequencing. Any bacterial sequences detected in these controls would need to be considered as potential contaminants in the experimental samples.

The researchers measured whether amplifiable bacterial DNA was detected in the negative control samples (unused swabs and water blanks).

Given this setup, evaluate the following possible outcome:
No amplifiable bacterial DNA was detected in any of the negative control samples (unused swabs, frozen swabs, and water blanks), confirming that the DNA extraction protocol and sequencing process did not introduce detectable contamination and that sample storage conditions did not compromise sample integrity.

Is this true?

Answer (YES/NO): NO